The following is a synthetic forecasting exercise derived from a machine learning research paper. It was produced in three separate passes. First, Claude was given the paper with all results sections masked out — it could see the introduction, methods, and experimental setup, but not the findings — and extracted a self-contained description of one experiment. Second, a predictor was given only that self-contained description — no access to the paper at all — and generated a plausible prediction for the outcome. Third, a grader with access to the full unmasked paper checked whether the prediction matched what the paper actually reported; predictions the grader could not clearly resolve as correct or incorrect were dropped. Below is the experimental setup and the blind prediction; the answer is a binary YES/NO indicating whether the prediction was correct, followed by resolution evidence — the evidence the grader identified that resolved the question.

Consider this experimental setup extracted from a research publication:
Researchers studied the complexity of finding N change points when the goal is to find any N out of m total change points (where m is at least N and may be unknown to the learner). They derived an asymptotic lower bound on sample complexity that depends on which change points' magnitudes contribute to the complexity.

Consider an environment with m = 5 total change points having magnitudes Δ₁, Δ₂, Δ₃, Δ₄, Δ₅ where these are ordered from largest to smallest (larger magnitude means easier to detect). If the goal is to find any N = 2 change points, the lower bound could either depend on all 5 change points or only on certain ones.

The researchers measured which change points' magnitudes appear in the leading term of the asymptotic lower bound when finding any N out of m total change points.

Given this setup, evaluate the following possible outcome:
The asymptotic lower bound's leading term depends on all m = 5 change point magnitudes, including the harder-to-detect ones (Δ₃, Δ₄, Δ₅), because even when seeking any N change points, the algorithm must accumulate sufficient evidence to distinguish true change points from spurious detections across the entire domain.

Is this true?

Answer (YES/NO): NO